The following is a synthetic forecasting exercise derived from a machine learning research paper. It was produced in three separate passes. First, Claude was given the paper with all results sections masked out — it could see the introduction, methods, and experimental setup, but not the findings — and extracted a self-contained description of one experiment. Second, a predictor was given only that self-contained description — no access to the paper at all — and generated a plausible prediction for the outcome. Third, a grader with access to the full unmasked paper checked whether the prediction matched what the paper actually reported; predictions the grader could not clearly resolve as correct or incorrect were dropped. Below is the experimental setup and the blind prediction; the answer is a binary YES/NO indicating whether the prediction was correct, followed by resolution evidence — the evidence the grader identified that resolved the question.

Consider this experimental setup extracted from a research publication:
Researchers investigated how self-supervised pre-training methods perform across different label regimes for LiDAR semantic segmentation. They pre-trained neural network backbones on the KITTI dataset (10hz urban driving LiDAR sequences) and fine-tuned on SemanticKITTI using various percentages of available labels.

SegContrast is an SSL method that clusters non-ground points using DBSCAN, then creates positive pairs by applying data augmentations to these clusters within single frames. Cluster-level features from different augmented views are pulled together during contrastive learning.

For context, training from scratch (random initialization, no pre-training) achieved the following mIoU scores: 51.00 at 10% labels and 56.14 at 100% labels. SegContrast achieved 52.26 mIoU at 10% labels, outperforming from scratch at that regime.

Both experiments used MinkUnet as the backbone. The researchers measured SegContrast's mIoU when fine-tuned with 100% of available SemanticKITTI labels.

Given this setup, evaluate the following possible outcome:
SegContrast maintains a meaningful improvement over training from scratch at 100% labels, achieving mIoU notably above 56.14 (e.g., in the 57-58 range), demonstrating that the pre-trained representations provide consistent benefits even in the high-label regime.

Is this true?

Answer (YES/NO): NO